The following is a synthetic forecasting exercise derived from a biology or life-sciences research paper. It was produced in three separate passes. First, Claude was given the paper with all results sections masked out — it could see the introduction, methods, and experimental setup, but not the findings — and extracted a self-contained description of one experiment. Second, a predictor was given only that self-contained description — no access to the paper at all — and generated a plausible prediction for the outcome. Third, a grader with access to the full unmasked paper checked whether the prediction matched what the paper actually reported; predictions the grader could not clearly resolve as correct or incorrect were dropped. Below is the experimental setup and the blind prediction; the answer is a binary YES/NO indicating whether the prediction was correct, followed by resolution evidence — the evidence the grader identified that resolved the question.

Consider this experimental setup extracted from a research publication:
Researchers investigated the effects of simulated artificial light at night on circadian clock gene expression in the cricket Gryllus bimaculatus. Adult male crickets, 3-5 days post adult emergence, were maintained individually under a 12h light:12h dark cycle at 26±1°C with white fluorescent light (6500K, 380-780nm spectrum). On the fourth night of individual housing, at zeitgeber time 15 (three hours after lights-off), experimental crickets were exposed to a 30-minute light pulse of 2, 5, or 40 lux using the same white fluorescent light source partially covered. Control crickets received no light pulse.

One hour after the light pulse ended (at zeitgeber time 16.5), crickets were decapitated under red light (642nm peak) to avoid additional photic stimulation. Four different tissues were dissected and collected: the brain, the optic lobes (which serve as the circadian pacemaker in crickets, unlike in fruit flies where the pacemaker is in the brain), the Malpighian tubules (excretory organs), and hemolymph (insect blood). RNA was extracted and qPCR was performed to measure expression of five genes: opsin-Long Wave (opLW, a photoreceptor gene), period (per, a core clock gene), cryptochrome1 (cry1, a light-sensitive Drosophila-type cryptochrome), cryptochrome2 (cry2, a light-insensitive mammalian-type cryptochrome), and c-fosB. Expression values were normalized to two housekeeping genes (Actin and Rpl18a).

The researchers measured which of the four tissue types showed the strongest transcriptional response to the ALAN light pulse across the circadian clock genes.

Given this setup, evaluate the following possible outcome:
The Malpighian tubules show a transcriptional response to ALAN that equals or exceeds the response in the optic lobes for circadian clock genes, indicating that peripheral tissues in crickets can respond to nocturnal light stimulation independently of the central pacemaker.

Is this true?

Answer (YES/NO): NO